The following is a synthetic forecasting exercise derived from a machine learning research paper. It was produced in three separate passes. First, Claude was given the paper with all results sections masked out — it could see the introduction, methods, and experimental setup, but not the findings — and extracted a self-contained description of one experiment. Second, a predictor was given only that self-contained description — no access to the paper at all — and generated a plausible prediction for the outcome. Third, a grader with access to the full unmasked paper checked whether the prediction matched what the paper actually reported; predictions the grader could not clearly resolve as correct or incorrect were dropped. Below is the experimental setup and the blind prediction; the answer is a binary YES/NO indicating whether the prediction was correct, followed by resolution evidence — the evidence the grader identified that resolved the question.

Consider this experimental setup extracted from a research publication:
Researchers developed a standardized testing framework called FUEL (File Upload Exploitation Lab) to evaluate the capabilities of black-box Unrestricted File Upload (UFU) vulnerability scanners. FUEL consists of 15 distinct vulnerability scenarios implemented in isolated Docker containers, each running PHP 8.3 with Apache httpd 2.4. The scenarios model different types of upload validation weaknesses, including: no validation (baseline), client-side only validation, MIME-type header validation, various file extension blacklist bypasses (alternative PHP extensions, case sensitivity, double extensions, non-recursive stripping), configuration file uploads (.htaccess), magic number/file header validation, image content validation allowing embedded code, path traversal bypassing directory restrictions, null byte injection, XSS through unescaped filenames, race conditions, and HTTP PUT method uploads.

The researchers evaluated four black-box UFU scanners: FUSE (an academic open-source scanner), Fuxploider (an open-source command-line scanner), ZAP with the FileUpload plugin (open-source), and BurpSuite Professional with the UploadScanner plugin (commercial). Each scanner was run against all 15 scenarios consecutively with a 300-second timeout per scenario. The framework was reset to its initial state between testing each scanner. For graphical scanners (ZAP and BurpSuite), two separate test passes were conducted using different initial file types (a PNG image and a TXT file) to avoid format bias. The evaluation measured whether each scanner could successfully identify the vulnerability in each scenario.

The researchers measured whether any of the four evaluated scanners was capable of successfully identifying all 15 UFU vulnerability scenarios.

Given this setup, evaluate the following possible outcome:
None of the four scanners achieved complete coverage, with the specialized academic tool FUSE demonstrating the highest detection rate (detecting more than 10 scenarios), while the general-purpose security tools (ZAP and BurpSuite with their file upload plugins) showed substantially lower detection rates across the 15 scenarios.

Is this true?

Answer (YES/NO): NO